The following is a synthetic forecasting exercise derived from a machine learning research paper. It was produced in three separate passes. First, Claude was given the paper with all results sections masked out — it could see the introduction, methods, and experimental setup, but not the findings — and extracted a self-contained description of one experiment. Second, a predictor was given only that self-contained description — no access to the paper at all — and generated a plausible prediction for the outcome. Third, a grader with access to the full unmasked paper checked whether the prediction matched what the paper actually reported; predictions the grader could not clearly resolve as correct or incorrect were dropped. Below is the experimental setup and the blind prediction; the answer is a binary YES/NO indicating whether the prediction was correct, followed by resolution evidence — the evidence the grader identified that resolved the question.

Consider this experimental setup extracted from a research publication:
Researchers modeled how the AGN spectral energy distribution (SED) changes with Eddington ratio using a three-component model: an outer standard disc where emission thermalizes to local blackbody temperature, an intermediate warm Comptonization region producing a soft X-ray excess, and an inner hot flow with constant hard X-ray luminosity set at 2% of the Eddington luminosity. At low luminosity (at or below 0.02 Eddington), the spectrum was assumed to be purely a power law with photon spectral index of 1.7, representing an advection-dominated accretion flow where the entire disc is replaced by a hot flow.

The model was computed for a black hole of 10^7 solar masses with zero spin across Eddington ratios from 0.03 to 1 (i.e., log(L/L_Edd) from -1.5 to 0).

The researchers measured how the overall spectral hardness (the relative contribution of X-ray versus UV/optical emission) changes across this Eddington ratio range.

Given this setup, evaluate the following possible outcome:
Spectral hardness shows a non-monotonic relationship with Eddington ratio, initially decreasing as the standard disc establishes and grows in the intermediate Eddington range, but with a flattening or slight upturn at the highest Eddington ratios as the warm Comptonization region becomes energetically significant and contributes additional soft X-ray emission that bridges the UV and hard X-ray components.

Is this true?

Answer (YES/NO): NO